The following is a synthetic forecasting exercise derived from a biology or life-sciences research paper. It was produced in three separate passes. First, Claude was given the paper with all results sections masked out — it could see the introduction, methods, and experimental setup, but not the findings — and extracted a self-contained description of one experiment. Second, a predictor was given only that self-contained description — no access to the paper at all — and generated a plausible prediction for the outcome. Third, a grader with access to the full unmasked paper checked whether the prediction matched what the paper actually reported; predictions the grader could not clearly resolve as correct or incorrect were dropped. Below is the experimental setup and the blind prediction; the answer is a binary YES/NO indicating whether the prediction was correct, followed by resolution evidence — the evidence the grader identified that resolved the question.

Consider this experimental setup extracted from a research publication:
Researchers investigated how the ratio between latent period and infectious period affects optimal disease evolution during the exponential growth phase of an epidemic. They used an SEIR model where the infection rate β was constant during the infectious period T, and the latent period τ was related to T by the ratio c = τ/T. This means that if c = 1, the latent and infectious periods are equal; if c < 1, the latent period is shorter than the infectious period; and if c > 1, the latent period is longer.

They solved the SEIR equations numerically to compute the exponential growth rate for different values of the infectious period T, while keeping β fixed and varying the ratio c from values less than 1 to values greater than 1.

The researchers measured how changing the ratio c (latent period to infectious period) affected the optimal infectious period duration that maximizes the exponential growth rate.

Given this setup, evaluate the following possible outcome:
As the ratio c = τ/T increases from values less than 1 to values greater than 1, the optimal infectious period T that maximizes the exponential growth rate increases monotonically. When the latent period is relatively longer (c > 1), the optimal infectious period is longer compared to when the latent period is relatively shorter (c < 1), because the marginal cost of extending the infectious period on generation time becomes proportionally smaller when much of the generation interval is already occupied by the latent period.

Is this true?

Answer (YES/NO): YES